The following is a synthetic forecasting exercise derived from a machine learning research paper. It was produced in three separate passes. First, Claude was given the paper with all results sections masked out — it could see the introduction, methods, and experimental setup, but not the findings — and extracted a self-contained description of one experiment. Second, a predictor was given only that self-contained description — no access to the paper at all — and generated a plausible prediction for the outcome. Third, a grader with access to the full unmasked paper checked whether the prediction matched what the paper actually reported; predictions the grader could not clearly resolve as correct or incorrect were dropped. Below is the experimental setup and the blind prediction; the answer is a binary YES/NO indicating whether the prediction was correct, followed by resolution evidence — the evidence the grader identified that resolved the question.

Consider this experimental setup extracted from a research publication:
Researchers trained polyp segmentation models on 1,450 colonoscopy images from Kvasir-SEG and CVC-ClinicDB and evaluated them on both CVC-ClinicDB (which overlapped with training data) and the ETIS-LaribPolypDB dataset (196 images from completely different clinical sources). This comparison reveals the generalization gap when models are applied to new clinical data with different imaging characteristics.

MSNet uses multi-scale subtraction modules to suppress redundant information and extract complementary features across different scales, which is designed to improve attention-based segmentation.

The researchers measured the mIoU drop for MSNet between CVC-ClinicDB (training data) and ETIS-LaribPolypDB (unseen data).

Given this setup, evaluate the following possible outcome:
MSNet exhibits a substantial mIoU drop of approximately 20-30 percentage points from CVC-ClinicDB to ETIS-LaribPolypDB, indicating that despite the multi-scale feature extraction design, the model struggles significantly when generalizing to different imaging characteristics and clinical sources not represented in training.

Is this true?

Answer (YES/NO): YES